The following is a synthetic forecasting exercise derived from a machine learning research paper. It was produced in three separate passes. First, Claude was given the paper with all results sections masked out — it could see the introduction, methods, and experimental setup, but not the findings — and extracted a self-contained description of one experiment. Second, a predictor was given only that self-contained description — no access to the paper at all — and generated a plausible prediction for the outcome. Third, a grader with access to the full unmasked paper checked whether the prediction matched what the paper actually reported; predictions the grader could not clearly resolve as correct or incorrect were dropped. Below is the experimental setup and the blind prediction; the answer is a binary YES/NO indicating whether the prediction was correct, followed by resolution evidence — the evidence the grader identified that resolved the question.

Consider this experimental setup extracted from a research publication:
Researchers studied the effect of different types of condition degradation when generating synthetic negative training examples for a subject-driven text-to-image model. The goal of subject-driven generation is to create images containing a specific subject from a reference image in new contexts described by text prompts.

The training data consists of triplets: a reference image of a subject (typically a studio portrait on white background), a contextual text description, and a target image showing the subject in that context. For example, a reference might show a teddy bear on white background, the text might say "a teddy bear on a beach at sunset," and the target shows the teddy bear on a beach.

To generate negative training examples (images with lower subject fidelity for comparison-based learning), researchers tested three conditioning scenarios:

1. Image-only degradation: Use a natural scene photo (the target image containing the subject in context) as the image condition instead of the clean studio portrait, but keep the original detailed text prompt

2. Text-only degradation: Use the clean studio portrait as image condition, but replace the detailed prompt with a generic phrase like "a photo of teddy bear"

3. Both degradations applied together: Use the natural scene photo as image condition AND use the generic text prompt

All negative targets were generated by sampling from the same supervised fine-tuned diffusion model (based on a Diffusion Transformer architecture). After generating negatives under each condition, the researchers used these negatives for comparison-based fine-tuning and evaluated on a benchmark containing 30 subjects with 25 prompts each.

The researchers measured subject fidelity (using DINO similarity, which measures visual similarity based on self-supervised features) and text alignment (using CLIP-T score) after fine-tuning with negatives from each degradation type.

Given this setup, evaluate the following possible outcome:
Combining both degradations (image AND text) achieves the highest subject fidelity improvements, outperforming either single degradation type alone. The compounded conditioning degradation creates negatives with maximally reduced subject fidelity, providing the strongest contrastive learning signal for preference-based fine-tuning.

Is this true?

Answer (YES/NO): YES